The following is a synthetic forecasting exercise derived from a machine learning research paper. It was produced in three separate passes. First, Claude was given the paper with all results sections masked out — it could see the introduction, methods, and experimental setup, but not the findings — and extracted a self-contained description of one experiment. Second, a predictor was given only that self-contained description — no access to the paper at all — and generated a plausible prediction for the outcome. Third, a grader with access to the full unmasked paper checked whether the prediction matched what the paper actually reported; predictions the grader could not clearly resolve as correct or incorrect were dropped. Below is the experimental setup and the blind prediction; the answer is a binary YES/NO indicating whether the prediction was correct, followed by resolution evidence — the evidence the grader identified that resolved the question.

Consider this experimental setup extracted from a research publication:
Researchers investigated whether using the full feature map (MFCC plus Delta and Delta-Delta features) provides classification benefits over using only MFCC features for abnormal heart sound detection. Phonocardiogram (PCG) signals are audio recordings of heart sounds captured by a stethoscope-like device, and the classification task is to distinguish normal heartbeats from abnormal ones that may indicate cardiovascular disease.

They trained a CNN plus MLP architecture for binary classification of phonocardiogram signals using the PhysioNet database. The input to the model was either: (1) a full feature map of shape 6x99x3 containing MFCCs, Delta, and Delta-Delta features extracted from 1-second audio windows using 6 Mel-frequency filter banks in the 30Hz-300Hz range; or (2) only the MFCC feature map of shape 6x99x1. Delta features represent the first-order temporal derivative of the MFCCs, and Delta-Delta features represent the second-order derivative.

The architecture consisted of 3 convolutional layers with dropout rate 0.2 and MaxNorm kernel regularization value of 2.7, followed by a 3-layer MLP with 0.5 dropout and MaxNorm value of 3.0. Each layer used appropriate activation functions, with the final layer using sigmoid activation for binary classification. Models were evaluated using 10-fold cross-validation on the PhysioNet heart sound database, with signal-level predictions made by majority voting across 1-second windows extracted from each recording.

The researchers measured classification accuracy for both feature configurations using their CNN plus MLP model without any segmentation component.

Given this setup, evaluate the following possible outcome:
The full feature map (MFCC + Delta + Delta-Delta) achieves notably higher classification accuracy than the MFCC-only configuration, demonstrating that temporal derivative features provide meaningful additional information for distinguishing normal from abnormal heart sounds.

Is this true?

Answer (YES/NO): NO